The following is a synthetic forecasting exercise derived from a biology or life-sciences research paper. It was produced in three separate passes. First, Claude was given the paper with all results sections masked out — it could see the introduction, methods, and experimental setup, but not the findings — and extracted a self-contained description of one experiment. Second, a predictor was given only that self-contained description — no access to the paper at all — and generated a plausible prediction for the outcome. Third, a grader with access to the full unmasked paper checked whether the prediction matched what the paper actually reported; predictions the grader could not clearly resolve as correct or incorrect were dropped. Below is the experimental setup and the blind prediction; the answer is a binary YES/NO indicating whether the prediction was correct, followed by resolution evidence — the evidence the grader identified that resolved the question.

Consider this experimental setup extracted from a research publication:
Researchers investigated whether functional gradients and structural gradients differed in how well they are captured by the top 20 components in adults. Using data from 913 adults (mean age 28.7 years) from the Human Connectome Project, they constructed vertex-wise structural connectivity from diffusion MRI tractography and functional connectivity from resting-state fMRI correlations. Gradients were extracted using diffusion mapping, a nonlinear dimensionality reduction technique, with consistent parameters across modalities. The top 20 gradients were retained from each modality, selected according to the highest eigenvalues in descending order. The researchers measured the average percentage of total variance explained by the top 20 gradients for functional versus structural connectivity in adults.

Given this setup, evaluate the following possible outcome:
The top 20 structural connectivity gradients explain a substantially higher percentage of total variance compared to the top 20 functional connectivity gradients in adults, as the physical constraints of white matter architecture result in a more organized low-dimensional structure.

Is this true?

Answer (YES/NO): NO